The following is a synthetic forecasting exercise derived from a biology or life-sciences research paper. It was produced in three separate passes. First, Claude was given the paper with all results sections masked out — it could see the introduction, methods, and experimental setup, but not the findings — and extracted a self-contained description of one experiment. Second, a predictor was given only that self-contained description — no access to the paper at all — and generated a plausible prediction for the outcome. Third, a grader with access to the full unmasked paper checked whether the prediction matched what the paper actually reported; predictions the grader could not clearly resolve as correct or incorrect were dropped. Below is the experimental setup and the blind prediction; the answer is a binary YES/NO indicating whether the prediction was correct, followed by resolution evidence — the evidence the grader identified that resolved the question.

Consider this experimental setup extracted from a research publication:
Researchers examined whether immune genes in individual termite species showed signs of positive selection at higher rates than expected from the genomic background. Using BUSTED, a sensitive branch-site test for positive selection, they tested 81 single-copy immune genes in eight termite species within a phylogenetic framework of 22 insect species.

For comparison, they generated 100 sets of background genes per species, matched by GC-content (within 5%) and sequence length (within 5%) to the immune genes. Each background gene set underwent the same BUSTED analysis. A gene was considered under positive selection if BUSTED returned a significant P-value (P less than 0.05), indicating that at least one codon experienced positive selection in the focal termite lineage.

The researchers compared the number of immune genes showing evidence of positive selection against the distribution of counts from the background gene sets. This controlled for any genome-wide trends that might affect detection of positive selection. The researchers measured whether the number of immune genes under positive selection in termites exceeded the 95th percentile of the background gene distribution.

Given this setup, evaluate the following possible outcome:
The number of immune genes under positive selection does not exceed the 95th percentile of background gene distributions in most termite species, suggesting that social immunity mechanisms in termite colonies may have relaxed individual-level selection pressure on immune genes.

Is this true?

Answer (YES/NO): NO